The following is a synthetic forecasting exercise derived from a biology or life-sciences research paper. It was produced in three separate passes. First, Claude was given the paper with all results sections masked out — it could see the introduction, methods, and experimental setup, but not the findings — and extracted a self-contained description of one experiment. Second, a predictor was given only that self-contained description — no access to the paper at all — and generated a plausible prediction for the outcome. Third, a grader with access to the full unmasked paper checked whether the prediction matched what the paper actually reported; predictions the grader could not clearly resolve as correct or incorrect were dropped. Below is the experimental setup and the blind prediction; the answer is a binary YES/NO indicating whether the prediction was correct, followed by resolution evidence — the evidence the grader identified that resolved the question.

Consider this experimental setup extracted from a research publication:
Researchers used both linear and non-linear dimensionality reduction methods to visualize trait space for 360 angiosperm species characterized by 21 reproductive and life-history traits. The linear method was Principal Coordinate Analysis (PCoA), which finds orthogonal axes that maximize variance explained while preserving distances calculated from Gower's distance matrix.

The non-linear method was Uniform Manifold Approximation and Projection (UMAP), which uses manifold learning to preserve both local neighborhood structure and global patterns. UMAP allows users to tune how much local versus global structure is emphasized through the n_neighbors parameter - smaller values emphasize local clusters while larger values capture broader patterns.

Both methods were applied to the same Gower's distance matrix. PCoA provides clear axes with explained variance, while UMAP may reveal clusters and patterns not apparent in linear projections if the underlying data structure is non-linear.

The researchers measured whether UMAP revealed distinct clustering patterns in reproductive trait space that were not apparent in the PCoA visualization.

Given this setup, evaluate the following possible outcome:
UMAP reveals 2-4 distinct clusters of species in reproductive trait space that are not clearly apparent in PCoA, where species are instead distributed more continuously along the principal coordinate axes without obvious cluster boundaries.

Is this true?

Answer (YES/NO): NO